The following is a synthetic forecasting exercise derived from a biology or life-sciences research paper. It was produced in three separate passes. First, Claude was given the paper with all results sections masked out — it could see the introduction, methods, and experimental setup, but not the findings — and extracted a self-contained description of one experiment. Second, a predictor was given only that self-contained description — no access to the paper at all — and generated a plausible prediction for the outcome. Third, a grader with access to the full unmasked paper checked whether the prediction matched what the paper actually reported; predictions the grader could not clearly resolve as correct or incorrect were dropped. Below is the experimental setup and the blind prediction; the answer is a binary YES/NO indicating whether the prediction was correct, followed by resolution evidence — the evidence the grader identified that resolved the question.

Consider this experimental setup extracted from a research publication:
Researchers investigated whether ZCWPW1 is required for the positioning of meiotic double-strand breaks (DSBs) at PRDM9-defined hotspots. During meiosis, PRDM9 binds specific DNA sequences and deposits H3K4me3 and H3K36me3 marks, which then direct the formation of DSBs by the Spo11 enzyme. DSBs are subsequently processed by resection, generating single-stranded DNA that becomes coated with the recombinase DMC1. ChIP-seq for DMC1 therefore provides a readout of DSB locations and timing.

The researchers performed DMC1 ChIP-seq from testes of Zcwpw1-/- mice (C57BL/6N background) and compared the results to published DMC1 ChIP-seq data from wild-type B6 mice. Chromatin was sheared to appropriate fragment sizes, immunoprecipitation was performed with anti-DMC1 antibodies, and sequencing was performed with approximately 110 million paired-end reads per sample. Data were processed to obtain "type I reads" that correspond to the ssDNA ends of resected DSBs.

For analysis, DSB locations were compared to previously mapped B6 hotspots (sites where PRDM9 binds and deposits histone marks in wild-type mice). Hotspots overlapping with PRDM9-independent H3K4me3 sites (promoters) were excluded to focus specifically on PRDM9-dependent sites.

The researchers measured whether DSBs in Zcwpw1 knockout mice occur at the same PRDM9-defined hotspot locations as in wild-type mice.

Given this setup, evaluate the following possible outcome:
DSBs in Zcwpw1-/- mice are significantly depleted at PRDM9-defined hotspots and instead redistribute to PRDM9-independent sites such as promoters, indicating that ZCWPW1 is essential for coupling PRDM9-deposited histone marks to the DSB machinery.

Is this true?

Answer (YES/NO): NO